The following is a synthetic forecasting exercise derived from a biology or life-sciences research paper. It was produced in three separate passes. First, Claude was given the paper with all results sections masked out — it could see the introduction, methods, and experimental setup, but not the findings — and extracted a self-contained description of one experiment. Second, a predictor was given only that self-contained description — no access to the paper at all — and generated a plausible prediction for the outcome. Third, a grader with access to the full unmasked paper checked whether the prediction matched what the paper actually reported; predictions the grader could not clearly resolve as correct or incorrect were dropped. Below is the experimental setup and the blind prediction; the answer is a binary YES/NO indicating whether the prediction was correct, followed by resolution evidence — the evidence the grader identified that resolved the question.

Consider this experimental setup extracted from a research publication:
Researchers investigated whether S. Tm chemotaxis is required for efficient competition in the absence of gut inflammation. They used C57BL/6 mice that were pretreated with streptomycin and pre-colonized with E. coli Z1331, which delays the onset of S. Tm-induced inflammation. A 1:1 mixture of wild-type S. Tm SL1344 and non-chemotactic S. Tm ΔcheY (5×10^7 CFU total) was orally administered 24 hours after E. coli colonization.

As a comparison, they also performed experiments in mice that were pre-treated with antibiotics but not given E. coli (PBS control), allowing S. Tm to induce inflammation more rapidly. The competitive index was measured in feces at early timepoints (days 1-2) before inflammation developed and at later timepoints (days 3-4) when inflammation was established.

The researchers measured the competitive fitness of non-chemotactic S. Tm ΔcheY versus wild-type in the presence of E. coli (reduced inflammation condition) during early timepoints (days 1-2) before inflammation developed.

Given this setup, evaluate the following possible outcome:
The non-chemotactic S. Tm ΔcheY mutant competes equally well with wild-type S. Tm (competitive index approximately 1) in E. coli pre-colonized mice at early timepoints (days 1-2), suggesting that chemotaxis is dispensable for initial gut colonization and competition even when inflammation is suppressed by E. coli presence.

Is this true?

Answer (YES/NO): YES